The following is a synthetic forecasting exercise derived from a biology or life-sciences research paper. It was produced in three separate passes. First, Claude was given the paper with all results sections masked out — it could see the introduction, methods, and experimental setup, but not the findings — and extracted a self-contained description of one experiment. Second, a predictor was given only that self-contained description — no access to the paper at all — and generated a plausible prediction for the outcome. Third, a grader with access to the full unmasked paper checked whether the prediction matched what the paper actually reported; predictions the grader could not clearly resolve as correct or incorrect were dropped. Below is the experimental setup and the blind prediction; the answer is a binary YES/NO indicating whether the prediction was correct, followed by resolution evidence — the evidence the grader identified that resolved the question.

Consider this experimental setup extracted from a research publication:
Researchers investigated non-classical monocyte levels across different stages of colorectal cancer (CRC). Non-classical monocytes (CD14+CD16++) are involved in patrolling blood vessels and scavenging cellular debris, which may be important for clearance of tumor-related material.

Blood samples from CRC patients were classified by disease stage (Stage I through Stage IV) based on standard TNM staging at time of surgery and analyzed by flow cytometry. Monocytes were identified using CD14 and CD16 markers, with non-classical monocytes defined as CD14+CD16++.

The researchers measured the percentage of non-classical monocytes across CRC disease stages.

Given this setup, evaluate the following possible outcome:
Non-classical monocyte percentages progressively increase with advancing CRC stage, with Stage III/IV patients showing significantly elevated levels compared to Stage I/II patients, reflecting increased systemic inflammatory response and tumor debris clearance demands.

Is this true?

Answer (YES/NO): NO